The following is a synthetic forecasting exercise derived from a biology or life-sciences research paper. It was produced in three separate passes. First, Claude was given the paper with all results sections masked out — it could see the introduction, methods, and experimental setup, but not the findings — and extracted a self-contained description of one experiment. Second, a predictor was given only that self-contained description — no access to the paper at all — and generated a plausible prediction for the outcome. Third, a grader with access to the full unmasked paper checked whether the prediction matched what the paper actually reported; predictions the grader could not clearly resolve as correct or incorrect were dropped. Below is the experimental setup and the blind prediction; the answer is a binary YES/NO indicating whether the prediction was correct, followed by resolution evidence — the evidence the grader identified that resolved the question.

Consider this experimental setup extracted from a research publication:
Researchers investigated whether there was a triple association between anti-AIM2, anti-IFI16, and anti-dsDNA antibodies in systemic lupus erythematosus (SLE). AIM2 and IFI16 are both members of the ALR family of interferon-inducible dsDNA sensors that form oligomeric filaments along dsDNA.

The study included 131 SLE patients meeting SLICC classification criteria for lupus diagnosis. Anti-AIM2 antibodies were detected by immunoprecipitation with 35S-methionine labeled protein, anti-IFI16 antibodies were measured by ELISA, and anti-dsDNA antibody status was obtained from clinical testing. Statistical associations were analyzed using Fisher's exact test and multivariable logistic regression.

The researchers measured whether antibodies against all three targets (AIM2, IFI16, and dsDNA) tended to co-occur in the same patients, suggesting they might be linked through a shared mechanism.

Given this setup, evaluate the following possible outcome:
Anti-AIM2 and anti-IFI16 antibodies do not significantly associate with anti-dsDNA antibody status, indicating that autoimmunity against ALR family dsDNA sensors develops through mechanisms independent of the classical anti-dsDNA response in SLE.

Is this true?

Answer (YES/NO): NO